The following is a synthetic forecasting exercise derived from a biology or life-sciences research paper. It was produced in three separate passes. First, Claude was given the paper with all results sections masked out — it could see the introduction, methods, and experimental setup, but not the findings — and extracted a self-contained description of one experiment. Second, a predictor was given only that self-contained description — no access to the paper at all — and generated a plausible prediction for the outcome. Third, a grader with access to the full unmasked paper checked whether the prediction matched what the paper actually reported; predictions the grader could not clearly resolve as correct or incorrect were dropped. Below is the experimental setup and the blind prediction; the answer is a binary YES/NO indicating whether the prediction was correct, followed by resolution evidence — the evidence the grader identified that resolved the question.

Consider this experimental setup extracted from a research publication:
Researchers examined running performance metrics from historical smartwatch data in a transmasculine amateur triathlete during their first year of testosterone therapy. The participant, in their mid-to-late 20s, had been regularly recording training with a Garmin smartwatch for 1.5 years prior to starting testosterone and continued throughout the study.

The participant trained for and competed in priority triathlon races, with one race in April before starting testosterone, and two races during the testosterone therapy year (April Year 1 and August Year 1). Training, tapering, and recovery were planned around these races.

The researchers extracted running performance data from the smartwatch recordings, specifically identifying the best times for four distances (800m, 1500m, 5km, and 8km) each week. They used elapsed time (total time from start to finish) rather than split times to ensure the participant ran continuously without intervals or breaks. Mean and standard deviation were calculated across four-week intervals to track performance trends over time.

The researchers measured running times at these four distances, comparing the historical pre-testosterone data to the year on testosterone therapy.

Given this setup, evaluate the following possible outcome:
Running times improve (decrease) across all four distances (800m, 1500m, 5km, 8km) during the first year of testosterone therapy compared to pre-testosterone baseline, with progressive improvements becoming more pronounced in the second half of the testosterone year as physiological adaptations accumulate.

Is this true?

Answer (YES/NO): NO